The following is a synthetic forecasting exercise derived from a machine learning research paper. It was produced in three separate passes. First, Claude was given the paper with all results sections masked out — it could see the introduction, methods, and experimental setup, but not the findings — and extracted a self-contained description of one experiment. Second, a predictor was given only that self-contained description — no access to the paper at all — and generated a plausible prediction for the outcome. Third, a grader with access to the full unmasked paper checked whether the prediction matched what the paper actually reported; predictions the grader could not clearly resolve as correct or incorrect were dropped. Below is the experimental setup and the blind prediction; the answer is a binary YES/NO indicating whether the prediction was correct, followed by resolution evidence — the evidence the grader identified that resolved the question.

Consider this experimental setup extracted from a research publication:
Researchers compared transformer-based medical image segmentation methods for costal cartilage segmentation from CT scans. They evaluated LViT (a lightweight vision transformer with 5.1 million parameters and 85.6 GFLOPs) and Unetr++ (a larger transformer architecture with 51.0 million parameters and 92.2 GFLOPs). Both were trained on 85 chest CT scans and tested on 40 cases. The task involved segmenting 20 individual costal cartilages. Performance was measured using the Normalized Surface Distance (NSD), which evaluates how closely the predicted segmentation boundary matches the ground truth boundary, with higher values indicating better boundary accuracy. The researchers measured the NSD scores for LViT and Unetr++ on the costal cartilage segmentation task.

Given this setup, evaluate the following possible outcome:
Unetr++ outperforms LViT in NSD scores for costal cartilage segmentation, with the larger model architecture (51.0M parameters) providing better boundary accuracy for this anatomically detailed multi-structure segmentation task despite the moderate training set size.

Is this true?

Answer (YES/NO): NO